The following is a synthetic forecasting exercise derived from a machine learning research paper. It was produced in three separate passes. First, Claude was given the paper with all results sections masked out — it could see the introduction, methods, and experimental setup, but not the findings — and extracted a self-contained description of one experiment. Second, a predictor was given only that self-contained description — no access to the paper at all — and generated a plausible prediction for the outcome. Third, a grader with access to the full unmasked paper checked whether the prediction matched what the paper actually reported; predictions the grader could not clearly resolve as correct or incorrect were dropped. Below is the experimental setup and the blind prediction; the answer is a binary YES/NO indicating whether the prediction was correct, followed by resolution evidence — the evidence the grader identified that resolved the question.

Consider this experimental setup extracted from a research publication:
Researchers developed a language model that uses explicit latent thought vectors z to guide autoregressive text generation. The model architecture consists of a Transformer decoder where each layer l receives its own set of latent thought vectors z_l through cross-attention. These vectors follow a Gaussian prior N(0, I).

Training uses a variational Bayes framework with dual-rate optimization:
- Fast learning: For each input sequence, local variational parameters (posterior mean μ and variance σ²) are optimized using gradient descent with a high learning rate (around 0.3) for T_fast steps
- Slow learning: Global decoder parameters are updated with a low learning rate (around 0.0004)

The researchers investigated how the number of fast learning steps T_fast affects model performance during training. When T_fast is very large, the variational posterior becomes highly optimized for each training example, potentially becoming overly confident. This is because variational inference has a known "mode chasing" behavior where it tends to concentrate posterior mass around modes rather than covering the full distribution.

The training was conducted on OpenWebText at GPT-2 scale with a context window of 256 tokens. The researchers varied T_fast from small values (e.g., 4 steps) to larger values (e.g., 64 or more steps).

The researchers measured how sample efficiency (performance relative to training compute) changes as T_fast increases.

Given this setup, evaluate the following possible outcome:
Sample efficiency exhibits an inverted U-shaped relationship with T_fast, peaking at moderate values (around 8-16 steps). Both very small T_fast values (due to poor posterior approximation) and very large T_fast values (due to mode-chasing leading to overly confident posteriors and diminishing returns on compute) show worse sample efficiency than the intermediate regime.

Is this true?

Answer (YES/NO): NO